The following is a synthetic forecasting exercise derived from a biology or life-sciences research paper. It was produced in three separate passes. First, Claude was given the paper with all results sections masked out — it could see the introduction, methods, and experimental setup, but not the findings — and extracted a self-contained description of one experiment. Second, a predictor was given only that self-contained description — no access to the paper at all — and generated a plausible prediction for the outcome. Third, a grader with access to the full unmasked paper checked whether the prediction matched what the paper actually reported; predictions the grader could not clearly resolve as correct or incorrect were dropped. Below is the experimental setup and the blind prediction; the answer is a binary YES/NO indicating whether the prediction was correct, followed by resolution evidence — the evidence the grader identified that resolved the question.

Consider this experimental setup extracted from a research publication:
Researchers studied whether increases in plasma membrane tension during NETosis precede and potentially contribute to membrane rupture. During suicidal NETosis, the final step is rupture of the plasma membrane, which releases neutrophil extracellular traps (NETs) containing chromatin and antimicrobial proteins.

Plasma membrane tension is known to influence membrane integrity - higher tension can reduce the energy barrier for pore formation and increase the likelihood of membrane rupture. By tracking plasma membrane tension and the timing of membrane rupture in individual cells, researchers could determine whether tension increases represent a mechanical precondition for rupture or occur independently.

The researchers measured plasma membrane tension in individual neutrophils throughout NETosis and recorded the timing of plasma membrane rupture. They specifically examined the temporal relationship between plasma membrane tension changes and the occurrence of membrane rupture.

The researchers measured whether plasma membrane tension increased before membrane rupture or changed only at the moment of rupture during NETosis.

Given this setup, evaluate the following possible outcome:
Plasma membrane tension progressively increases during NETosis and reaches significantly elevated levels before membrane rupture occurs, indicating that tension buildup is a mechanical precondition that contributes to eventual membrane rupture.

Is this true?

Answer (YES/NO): YES